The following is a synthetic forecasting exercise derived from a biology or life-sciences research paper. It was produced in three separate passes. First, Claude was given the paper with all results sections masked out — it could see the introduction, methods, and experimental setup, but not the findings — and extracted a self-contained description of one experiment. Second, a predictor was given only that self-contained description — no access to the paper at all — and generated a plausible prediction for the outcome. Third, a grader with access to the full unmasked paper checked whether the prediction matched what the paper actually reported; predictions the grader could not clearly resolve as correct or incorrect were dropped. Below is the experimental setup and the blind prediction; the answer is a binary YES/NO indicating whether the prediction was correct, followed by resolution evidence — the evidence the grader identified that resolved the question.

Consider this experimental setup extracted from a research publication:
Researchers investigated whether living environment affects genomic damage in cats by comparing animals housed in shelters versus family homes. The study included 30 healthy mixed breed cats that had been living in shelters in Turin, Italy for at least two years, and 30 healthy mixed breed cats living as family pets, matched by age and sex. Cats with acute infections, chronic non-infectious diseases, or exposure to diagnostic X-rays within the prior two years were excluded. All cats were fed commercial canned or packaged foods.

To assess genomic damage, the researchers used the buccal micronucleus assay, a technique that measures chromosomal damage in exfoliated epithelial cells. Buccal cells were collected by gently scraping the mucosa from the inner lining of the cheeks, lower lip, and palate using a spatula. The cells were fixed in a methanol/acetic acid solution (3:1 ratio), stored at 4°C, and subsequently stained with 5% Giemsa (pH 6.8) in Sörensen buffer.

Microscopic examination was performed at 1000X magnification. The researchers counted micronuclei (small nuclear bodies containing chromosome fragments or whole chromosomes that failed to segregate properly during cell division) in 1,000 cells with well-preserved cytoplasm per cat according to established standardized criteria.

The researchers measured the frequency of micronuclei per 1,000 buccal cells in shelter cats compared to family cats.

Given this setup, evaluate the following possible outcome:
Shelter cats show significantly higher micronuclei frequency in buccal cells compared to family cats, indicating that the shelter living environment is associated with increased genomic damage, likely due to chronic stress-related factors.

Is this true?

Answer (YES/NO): YES